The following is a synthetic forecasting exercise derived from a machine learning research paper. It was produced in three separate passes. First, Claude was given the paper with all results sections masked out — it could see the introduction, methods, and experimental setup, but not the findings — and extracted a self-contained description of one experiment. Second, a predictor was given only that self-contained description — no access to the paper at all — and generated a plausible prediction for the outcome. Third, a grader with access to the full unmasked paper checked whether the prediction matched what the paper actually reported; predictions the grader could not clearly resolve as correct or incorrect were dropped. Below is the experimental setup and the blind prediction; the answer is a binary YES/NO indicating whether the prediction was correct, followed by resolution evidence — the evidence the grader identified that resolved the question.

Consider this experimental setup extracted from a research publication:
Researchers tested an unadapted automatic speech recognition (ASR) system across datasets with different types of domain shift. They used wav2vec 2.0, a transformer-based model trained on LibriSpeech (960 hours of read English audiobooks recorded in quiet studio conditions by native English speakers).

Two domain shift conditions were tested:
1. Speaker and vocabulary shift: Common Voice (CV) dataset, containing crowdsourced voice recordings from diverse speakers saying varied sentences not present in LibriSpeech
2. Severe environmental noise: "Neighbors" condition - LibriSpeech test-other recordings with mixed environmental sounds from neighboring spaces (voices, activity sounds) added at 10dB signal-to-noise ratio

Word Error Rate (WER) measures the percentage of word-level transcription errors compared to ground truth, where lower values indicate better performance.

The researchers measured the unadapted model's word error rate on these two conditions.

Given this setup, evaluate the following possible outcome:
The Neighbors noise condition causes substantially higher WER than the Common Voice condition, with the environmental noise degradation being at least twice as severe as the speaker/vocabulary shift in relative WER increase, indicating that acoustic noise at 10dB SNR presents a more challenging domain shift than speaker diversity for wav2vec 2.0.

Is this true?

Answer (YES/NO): YES